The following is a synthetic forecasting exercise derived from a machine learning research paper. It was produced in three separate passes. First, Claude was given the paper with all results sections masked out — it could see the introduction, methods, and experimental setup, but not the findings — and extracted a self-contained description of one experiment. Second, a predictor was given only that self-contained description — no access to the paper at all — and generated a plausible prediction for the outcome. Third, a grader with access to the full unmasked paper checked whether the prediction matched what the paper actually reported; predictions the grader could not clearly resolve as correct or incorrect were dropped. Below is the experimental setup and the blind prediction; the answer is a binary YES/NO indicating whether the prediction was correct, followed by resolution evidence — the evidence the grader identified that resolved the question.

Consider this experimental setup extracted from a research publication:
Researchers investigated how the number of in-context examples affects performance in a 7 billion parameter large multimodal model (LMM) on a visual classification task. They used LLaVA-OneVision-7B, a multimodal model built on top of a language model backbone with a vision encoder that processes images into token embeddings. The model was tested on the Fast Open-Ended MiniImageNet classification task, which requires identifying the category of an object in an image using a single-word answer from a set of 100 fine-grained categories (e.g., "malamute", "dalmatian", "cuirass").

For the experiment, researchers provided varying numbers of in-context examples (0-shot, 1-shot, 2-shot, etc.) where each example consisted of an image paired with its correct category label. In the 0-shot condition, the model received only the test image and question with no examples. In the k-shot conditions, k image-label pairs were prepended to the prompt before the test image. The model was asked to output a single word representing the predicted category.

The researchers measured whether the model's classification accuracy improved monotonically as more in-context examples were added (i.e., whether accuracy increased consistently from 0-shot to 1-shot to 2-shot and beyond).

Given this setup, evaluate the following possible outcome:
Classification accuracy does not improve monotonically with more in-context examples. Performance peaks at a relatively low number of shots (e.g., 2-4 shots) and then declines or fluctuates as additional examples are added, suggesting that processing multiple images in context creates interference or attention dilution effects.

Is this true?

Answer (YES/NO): YES